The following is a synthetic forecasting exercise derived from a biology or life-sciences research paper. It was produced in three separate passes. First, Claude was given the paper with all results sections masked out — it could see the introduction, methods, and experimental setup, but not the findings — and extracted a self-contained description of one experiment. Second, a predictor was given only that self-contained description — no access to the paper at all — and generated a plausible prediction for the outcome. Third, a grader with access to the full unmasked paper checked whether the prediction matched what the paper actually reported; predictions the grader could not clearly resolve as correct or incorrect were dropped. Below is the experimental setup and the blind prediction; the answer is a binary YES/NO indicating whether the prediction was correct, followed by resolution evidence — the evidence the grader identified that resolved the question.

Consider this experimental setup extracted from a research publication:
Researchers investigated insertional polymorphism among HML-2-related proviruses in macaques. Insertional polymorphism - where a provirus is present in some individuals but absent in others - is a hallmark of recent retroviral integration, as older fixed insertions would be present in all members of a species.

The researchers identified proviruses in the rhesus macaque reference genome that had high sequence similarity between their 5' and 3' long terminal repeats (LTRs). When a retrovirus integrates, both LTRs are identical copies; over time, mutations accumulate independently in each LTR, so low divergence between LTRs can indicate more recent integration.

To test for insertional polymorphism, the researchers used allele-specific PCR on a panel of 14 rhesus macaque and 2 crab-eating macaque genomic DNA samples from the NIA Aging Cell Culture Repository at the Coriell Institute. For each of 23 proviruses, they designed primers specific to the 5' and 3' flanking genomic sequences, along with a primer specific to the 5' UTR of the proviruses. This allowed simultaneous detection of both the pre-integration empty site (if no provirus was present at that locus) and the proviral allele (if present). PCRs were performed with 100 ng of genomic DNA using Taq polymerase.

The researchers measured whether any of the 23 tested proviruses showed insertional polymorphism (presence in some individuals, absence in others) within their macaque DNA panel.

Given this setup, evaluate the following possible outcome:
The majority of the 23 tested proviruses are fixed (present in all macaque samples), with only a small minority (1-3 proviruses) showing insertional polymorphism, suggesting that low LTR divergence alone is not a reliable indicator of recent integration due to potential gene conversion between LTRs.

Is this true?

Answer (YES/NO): NO